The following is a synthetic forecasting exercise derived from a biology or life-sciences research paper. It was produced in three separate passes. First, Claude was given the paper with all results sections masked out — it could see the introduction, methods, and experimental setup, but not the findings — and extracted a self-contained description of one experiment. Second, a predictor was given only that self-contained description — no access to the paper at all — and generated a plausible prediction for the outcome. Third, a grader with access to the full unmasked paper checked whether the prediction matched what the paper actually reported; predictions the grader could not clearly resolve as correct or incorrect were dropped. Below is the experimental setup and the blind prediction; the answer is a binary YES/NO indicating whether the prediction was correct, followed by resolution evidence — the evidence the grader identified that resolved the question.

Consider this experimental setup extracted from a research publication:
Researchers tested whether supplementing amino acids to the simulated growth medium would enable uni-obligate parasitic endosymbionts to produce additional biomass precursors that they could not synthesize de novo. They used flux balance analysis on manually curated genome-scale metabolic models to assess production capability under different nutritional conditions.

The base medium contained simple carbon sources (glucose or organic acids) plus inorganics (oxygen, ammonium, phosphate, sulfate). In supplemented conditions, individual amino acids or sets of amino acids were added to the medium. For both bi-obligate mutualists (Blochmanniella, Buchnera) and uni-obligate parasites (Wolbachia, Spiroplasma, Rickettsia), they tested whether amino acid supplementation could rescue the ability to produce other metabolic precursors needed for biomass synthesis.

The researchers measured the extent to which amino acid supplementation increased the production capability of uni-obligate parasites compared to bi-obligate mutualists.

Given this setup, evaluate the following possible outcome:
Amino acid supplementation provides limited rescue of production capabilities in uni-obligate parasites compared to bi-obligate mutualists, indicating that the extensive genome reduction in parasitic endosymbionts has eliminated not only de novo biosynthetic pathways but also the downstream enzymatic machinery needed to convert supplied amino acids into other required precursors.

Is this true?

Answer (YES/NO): YES